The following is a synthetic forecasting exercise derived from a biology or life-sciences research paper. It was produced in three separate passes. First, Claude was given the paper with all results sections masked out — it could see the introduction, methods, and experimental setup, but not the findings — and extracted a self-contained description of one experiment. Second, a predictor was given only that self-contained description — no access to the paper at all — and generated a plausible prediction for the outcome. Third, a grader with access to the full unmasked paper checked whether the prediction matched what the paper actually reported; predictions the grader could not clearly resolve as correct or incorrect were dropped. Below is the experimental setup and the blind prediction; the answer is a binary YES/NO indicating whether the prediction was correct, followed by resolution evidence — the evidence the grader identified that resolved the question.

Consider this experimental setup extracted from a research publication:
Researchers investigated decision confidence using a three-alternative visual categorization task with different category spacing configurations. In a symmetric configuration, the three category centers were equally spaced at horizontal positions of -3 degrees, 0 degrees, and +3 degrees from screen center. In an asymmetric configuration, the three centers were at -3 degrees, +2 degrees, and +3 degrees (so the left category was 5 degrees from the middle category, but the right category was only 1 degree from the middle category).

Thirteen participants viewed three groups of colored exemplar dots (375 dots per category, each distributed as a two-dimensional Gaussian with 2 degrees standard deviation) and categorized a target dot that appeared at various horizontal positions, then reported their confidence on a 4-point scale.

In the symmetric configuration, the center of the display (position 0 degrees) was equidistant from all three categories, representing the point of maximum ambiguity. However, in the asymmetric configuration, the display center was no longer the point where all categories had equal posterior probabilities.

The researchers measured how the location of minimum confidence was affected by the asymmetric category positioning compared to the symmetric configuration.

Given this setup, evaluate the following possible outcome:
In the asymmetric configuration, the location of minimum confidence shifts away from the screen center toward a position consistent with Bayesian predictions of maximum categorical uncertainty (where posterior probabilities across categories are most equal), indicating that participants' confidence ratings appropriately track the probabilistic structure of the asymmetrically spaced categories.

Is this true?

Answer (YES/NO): NO